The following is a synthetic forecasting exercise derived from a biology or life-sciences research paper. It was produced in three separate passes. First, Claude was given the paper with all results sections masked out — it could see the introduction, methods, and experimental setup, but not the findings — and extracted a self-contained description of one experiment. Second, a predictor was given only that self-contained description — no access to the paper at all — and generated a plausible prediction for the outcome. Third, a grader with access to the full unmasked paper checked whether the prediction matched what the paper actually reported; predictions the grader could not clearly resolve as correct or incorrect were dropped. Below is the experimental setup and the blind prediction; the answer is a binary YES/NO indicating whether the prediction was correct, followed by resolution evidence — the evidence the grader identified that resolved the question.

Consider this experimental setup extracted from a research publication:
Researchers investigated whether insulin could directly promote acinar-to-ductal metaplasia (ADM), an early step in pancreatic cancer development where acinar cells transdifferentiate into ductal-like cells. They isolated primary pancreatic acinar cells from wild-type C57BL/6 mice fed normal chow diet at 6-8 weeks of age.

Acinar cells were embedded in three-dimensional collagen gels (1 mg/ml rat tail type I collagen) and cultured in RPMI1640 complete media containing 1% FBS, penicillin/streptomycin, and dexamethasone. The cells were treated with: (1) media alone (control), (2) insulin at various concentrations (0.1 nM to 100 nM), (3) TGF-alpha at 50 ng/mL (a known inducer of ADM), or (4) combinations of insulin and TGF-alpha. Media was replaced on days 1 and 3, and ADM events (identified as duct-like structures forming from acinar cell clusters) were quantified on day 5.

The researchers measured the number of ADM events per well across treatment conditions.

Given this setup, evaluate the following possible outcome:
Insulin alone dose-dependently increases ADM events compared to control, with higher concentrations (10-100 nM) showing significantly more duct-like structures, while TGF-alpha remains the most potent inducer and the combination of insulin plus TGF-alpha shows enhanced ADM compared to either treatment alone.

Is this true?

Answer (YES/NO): NO